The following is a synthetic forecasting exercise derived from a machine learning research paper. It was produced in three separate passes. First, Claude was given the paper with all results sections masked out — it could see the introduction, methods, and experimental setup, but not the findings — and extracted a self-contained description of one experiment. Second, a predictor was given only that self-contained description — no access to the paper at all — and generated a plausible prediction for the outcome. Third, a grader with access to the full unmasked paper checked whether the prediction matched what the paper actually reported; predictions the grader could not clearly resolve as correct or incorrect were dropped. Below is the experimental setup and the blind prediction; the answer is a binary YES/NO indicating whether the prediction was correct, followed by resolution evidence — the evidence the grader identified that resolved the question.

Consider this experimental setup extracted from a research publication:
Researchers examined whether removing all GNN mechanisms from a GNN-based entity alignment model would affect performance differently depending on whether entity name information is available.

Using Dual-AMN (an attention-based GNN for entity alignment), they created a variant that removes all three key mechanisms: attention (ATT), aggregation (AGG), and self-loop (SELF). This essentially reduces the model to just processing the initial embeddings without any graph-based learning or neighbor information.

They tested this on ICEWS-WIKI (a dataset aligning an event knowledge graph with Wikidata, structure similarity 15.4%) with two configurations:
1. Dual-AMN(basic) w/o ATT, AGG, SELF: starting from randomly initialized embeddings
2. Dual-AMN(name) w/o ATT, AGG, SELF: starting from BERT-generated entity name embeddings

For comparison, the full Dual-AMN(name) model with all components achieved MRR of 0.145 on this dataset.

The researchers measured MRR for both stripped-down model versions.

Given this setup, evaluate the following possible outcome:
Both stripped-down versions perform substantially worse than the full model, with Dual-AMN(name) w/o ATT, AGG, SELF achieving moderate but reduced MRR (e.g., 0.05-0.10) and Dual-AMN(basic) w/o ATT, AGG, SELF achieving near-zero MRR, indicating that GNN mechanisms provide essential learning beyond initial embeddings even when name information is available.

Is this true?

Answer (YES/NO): NO